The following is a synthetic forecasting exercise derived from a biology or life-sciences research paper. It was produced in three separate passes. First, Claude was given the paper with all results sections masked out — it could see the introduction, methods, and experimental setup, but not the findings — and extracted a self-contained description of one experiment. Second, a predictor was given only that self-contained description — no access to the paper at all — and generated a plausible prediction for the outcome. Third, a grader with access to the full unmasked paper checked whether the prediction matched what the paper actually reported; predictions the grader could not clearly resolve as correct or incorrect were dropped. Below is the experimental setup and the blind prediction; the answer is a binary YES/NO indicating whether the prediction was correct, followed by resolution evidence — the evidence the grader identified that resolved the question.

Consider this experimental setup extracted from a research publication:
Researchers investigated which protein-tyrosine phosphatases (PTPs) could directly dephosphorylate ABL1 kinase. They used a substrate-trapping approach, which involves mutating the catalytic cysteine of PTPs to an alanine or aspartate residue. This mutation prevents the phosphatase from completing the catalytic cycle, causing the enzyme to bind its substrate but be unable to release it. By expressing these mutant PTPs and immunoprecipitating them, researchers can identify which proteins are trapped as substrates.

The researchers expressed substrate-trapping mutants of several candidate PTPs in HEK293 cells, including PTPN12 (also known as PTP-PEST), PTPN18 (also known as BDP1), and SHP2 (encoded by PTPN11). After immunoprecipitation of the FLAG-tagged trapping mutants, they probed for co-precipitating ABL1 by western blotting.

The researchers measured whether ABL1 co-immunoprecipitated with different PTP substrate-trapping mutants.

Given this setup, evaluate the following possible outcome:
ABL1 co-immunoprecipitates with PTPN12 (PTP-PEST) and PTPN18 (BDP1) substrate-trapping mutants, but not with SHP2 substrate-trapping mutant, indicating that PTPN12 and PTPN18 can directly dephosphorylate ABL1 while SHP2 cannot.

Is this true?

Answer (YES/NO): NO